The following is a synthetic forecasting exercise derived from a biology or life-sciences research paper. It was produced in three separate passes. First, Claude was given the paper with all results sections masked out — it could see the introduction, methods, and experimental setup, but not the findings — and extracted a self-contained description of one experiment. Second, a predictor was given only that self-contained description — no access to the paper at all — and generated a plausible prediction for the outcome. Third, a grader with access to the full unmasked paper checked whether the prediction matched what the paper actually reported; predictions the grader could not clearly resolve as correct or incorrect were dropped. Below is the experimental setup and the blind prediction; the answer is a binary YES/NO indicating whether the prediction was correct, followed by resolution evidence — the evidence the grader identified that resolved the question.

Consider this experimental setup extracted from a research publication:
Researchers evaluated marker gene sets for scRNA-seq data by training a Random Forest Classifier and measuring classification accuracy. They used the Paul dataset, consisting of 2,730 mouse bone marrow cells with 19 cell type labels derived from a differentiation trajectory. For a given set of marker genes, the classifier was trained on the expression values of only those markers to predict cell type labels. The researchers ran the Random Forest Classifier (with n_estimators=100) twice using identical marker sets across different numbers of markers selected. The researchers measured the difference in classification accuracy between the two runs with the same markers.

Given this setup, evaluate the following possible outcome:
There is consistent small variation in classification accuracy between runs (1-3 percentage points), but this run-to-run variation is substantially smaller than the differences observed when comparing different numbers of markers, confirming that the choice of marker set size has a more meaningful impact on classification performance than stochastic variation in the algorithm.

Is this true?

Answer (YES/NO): NO